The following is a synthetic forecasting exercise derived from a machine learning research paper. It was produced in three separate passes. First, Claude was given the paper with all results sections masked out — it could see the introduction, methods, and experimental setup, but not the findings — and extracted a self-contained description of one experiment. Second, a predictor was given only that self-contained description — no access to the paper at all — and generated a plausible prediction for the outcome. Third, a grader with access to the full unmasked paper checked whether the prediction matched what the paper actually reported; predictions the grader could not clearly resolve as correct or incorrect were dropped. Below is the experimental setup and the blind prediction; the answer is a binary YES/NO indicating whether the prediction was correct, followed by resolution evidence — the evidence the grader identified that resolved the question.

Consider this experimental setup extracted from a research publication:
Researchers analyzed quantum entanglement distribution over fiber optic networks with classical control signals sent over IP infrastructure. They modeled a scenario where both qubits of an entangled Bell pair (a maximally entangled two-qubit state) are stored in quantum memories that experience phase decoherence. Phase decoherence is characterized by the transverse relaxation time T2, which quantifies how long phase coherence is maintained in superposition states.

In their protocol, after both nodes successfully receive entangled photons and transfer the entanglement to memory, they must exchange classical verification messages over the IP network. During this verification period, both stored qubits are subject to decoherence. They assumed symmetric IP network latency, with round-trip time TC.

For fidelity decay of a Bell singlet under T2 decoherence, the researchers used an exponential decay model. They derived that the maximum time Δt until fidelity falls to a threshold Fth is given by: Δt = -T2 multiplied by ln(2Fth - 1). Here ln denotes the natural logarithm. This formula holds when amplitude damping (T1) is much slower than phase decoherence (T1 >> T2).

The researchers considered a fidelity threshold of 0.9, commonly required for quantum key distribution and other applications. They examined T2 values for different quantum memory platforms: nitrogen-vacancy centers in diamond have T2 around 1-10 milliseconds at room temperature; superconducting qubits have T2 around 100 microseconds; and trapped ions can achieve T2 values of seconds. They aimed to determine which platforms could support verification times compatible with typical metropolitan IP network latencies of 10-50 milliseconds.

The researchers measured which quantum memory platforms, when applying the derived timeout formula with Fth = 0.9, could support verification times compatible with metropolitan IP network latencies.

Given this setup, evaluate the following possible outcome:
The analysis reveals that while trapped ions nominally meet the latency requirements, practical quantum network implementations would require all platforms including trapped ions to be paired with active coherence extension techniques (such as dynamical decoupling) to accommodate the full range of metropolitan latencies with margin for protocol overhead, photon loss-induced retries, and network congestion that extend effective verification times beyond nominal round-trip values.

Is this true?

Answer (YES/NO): NO